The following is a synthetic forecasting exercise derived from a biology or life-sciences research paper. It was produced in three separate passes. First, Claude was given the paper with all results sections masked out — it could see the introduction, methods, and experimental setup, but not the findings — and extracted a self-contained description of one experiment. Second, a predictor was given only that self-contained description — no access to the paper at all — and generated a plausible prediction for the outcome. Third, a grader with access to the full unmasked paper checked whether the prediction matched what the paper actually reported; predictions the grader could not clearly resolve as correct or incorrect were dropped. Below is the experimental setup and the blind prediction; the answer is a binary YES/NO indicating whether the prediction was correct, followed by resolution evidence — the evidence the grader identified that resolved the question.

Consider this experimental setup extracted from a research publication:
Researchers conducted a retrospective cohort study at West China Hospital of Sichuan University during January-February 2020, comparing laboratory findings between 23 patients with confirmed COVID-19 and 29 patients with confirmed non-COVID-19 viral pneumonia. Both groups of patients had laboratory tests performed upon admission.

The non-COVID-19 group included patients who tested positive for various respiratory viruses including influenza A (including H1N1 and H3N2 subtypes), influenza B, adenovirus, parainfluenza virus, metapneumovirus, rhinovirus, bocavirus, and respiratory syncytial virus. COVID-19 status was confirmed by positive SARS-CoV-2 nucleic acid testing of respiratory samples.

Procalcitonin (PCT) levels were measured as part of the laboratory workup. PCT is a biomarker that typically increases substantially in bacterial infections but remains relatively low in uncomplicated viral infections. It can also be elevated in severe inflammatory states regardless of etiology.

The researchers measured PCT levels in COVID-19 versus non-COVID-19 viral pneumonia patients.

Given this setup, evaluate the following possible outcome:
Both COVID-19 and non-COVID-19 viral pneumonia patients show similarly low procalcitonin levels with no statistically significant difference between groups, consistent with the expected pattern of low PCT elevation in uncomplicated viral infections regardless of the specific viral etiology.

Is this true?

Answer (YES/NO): NO